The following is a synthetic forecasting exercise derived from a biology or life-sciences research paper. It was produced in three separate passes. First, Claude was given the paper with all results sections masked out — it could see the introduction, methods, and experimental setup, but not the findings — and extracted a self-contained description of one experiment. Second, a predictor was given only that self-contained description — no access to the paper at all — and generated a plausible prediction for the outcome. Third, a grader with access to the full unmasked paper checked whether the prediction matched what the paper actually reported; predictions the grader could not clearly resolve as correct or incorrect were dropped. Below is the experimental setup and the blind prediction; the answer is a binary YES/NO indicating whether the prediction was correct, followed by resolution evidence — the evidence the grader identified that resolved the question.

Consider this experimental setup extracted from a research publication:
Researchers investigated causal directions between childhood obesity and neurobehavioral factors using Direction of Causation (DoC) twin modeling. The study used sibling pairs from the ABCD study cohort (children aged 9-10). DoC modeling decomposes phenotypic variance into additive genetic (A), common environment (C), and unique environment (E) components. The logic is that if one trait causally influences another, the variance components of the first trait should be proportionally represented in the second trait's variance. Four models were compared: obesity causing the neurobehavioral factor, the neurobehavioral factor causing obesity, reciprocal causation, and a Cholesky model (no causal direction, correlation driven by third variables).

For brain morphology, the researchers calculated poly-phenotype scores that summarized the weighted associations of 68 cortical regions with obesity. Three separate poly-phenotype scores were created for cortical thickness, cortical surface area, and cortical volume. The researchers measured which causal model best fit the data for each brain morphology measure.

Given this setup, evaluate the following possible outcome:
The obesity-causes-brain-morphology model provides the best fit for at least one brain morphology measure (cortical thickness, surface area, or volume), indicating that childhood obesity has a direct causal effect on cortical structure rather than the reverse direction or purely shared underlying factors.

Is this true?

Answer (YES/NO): YES